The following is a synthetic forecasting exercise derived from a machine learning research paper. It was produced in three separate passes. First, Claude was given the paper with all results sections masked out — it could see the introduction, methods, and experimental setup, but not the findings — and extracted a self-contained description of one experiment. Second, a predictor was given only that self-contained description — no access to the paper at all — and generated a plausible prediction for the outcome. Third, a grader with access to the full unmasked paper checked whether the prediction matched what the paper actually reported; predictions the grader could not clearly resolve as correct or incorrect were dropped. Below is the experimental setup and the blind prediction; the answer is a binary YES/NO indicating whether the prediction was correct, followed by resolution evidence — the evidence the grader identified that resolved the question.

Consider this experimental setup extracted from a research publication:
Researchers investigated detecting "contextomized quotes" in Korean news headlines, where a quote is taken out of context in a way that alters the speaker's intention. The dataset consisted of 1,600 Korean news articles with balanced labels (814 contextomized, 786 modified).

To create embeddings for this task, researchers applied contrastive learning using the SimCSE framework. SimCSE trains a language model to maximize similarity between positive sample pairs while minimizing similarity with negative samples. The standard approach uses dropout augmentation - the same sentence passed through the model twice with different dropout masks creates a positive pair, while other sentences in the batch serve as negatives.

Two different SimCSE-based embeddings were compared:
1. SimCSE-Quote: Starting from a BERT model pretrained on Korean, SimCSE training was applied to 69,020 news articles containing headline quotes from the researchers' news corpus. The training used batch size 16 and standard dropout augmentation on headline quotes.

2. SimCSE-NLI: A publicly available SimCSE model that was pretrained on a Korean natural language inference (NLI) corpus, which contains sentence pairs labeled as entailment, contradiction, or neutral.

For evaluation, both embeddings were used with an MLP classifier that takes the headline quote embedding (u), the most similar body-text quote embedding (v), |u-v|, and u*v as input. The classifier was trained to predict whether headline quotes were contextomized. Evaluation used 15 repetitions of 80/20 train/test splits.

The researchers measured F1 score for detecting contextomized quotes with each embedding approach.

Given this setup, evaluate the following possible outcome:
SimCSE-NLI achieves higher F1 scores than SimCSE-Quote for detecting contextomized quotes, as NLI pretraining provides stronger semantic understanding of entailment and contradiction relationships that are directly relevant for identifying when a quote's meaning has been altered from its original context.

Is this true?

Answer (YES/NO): NO